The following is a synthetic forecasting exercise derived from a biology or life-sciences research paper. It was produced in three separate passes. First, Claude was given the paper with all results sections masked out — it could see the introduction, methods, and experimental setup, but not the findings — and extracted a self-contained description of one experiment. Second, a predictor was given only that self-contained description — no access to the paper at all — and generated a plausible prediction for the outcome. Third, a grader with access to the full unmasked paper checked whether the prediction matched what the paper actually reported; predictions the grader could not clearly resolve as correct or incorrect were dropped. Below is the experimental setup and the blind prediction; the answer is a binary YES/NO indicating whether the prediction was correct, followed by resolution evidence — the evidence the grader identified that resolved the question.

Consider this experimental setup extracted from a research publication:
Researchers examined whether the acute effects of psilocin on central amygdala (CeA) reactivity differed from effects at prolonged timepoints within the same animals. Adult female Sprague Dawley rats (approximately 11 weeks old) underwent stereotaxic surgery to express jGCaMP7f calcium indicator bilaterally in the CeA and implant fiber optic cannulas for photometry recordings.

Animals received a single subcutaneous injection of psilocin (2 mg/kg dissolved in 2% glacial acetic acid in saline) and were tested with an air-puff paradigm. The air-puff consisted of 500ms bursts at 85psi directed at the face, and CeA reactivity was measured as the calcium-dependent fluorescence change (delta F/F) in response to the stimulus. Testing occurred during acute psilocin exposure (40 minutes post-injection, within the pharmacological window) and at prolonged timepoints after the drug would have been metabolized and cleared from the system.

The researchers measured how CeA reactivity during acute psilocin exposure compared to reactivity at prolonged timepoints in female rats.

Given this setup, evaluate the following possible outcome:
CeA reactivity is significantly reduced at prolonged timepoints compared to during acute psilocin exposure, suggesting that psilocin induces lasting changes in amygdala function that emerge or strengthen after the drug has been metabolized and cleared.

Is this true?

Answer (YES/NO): NO